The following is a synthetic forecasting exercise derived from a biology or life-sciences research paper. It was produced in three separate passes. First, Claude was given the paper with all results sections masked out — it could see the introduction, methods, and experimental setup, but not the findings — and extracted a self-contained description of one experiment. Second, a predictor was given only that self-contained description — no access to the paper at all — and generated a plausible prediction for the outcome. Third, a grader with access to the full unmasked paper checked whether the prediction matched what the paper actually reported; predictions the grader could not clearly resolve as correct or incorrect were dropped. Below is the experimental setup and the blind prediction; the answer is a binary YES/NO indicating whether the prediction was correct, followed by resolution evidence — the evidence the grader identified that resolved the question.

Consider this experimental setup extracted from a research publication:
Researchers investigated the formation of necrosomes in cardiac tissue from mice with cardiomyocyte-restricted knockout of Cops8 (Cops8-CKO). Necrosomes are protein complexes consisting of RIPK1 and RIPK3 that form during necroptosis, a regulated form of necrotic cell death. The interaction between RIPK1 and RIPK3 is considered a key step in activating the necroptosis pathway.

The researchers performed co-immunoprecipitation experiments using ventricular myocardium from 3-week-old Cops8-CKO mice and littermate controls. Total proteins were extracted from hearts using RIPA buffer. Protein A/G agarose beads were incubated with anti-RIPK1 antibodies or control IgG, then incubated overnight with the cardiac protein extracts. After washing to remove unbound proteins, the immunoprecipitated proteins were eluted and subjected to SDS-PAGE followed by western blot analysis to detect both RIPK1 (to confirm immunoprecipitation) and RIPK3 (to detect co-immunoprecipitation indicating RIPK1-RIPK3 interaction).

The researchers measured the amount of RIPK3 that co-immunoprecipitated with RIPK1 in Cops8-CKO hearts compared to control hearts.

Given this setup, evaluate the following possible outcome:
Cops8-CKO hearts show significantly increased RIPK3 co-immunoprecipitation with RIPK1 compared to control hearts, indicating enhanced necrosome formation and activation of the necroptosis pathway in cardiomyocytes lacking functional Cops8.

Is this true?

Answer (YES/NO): YES